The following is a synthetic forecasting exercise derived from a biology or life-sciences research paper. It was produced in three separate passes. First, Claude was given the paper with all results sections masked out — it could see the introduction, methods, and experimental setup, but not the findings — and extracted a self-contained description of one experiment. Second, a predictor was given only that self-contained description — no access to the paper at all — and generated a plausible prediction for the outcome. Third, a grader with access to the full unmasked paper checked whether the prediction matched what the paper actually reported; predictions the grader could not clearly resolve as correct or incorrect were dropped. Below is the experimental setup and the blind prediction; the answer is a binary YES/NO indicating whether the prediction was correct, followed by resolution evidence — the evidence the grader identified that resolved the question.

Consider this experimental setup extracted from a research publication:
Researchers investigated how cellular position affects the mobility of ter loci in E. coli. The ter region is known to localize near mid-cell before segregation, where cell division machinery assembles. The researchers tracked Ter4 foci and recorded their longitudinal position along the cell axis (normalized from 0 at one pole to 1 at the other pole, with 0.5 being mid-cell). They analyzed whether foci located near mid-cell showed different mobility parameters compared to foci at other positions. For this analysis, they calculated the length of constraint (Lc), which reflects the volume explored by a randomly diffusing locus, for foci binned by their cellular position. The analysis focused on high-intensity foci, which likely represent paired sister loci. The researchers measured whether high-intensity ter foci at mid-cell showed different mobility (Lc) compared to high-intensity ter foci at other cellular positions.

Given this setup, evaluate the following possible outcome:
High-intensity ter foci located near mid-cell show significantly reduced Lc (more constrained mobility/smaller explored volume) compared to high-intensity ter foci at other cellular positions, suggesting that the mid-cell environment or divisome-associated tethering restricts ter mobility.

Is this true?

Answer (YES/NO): YES